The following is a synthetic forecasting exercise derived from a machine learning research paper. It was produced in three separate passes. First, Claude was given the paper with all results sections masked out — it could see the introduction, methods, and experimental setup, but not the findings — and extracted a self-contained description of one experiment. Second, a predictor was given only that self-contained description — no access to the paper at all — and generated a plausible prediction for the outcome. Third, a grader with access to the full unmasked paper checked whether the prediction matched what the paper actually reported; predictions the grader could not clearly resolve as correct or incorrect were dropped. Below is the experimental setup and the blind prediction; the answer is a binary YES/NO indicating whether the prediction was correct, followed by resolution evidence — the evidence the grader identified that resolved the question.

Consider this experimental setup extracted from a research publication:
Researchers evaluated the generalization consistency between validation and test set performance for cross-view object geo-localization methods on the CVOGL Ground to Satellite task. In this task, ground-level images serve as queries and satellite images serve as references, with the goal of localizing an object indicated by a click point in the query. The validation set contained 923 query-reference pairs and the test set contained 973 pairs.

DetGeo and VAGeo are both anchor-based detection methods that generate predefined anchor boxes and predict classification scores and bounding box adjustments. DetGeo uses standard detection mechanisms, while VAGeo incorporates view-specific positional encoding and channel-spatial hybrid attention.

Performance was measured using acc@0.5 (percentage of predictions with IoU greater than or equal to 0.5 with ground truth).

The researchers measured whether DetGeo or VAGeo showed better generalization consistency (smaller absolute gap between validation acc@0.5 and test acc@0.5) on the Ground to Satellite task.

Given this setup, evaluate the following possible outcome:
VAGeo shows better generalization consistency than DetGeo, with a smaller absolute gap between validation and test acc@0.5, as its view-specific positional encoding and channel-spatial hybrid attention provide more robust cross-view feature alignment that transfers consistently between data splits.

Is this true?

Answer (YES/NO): YES